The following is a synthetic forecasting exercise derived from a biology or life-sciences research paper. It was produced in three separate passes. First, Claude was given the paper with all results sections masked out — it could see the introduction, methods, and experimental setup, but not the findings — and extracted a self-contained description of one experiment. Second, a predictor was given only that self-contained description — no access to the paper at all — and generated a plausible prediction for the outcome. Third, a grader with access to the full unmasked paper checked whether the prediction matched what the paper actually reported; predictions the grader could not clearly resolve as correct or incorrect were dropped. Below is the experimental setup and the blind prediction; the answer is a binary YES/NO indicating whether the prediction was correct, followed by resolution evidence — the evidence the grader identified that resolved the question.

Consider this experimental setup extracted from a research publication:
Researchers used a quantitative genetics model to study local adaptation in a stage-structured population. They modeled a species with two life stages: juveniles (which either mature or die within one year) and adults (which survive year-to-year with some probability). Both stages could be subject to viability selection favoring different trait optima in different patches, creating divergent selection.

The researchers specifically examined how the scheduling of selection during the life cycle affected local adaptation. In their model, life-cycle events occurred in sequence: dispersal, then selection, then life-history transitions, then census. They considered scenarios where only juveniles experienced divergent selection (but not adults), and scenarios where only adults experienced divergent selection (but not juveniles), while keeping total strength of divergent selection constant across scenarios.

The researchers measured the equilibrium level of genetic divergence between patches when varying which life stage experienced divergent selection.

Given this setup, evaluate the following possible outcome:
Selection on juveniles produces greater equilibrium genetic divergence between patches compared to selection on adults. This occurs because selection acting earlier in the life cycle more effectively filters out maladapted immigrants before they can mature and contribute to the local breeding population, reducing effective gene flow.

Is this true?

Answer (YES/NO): NO